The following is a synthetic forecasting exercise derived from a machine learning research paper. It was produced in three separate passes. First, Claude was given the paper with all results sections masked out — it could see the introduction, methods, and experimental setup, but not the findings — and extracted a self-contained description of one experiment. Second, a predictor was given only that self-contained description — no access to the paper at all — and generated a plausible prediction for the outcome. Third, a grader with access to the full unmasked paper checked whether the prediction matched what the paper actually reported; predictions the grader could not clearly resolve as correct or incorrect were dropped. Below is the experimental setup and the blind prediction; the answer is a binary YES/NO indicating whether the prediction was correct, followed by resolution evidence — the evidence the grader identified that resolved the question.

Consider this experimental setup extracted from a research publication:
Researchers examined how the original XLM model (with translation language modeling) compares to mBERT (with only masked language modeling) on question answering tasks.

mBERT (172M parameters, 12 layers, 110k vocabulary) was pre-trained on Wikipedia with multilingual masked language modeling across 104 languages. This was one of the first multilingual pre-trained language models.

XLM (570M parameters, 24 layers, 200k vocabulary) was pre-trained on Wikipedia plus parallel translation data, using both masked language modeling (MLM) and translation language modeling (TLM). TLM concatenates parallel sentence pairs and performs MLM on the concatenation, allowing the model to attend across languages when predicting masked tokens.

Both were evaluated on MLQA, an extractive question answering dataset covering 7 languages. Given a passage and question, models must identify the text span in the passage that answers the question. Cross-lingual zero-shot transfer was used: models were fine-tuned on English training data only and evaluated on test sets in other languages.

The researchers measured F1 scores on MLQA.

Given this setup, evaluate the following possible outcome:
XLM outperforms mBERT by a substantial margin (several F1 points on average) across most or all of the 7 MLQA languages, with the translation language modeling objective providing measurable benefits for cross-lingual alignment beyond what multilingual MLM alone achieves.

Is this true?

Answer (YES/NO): NO